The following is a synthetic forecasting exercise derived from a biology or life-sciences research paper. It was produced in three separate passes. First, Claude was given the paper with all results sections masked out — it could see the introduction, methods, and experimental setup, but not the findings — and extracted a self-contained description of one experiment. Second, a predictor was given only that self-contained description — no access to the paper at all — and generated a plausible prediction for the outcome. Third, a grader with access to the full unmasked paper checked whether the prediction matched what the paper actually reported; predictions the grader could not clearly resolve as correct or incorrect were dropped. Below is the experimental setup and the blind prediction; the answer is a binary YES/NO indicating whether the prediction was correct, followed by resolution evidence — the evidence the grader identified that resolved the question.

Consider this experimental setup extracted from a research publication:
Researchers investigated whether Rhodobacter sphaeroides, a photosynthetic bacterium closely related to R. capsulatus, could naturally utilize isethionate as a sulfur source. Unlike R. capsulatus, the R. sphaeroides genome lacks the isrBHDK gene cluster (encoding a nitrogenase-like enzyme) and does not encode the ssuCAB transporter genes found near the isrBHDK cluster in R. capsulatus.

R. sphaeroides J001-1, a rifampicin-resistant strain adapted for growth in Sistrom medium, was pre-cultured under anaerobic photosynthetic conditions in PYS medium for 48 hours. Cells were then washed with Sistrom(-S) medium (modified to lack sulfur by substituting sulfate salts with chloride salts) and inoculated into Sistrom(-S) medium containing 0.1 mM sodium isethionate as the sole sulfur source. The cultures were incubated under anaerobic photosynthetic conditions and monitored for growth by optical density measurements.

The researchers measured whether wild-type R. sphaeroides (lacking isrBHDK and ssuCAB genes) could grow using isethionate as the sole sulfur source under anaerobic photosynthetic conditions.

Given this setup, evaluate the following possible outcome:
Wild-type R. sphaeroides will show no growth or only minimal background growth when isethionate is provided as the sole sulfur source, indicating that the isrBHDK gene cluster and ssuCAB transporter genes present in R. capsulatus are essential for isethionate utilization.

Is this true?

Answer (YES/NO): YES